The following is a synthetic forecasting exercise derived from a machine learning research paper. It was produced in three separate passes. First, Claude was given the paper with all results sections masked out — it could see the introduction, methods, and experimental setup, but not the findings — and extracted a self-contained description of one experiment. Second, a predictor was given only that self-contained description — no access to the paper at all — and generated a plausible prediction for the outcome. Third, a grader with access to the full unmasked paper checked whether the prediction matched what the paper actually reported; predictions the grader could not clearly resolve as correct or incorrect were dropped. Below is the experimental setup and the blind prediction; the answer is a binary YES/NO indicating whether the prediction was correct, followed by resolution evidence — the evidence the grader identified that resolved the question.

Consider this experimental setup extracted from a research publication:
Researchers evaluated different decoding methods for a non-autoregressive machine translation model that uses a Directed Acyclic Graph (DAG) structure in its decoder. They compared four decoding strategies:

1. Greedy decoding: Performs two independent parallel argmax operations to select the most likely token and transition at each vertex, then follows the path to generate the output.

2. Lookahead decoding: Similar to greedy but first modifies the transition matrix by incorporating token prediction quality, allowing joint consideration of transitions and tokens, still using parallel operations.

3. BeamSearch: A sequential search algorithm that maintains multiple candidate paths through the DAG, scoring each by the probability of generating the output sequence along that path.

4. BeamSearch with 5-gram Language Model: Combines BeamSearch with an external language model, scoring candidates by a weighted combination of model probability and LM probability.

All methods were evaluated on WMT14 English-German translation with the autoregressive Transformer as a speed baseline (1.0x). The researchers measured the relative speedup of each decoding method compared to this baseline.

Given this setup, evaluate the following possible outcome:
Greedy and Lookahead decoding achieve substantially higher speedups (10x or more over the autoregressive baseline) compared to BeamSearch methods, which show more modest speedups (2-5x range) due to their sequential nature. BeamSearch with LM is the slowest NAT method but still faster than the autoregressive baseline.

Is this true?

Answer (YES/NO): NO